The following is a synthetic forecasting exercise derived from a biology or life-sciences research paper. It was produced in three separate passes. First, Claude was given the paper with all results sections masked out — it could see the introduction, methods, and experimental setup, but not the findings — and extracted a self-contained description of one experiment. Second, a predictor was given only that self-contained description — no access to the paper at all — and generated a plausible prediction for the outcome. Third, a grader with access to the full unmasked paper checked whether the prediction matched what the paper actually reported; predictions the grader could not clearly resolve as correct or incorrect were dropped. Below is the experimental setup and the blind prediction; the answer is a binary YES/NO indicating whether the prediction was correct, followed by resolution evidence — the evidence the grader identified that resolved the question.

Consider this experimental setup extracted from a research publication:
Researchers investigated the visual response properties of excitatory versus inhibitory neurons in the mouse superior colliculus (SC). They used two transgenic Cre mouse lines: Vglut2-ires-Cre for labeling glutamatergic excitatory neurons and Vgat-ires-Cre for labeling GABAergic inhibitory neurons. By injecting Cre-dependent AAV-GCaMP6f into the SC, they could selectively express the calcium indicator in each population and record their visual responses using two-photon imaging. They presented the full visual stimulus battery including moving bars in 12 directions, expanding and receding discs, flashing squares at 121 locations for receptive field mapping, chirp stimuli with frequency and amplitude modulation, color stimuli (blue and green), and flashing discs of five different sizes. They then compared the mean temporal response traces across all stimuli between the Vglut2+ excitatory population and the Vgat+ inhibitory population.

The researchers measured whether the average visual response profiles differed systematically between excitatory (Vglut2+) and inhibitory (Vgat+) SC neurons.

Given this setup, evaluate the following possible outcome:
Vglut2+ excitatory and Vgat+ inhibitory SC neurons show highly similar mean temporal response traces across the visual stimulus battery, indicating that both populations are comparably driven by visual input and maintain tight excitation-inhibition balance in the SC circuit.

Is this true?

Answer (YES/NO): NO